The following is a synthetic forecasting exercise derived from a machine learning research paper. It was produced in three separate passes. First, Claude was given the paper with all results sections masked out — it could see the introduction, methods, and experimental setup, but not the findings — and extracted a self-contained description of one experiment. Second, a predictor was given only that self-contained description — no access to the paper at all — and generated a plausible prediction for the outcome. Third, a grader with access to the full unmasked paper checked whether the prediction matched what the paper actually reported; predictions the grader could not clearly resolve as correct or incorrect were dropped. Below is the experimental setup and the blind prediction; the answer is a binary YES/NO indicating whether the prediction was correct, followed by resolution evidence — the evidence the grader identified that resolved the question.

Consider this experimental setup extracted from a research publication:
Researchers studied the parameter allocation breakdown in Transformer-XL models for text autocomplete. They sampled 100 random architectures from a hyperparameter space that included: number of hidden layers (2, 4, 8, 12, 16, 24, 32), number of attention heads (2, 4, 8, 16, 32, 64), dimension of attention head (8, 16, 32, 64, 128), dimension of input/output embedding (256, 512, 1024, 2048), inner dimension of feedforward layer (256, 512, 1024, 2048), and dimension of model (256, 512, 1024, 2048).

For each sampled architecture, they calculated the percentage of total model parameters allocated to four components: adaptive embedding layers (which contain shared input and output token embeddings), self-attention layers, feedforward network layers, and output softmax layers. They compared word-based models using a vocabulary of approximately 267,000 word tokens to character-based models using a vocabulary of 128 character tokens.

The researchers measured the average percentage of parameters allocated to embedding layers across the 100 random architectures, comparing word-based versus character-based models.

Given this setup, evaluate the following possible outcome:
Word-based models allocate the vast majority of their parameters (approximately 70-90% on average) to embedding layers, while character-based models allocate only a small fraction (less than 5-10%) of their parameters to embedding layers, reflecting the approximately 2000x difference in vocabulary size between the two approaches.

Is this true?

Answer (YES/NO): YES